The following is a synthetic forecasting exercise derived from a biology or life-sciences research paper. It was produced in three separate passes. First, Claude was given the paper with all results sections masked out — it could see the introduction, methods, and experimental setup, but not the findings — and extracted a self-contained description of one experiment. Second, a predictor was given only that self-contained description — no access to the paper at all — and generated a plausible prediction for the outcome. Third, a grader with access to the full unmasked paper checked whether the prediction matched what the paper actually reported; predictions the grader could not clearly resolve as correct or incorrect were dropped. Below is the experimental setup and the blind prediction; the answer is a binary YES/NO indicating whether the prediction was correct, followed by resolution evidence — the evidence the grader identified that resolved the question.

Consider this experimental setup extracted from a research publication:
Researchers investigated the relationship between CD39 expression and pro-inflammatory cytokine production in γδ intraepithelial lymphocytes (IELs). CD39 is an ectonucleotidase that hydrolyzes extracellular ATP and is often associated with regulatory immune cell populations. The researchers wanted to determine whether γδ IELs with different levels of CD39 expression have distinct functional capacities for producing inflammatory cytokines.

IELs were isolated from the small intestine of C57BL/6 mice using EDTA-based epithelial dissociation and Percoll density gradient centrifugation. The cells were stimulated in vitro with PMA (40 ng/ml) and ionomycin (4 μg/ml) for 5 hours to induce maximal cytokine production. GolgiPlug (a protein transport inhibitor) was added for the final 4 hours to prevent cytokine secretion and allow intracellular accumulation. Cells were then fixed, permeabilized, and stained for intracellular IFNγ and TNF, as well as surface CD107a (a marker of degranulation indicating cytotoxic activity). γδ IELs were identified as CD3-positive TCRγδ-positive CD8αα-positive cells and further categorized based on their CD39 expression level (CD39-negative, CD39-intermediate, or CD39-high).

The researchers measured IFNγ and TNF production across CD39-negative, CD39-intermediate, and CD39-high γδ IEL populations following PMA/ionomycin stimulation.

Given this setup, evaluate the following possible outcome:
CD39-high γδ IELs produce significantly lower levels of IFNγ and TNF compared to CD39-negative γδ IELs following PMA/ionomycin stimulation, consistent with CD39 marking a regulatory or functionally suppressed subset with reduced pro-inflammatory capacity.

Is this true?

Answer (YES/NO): YES